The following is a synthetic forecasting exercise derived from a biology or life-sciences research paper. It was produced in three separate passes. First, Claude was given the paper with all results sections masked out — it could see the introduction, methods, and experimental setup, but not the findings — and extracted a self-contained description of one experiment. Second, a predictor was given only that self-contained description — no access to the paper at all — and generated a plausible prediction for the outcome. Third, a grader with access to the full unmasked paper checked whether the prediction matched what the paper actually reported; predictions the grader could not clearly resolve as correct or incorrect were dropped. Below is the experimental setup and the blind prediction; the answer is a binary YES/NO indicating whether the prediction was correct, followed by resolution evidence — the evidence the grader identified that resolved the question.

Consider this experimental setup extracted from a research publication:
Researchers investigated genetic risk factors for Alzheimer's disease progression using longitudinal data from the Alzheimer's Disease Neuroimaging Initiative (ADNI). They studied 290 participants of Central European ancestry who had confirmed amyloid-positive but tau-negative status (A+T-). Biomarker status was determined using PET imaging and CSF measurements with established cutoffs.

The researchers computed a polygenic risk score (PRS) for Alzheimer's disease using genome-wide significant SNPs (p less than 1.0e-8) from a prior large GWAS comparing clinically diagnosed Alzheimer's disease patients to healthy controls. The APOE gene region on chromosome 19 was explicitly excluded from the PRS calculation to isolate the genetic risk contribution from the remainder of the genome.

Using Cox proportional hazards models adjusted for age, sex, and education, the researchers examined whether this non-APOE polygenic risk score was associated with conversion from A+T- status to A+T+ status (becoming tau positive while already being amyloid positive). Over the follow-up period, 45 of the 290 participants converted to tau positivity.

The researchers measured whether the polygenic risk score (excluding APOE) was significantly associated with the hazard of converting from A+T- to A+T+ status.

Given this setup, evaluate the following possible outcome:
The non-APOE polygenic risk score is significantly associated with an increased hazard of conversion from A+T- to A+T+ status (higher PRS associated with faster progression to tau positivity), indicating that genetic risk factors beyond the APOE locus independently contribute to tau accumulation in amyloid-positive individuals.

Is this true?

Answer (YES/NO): YES